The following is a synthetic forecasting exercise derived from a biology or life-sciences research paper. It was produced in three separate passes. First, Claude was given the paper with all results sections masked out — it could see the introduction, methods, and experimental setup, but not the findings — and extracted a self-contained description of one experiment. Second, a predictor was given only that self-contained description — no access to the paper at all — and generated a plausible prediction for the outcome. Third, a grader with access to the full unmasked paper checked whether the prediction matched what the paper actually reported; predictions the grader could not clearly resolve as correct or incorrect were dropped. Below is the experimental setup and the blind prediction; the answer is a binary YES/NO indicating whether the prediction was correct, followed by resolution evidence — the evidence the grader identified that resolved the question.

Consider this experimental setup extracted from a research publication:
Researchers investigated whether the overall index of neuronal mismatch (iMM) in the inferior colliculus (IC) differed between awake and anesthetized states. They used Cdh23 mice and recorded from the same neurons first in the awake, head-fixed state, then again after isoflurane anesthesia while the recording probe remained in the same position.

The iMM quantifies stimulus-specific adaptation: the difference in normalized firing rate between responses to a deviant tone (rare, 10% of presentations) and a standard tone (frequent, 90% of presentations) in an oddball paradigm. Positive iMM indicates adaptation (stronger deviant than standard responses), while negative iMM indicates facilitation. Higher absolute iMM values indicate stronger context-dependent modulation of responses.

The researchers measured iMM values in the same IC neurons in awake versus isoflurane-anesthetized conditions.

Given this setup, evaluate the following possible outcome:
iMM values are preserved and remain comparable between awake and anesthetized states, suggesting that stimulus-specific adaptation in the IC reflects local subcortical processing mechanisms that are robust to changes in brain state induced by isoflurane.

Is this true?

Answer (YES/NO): NO